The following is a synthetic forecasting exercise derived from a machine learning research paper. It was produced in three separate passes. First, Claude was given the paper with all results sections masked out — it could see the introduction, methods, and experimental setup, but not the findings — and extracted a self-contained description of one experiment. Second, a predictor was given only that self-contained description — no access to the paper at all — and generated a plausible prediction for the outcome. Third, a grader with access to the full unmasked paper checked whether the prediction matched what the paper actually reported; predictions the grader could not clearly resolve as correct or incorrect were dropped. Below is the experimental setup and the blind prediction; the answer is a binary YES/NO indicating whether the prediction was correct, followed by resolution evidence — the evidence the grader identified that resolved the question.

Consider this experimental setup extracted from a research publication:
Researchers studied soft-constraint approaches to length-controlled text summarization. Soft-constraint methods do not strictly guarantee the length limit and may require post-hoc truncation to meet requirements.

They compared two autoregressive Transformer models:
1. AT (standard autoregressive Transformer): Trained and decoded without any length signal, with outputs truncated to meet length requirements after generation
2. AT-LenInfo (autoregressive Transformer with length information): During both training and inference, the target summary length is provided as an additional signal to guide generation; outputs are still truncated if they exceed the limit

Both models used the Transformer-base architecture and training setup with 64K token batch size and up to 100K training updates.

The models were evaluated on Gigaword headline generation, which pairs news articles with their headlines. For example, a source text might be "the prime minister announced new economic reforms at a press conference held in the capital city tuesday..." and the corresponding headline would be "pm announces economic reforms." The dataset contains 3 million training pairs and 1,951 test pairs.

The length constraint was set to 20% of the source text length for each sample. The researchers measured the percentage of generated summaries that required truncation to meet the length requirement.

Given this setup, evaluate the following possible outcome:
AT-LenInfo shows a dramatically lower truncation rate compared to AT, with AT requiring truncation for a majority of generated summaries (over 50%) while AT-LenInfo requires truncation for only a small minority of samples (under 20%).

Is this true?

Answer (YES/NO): YES